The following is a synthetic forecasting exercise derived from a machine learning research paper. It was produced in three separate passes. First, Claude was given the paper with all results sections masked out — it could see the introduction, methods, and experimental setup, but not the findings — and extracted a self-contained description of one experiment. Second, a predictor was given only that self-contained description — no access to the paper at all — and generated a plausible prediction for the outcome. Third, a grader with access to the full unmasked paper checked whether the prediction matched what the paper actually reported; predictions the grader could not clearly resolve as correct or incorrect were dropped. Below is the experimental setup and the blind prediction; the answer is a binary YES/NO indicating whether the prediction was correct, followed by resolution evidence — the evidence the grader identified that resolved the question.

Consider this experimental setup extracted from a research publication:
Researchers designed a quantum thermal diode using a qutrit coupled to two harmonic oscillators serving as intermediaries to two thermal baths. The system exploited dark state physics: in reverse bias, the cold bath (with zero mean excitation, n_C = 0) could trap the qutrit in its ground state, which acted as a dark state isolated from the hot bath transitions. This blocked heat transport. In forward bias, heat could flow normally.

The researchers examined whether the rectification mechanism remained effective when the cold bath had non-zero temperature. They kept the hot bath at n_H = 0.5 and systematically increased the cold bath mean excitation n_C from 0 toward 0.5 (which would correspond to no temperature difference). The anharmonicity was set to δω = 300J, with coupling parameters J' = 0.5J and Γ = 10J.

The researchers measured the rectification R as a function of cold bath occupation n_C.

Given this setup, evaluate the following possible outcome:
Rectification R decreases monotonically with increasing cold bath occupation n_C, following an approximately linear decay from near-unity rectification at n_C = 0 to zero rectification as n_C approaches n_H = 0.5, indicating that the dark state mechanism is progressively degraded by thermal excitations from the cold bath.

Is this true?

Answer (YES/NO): NO